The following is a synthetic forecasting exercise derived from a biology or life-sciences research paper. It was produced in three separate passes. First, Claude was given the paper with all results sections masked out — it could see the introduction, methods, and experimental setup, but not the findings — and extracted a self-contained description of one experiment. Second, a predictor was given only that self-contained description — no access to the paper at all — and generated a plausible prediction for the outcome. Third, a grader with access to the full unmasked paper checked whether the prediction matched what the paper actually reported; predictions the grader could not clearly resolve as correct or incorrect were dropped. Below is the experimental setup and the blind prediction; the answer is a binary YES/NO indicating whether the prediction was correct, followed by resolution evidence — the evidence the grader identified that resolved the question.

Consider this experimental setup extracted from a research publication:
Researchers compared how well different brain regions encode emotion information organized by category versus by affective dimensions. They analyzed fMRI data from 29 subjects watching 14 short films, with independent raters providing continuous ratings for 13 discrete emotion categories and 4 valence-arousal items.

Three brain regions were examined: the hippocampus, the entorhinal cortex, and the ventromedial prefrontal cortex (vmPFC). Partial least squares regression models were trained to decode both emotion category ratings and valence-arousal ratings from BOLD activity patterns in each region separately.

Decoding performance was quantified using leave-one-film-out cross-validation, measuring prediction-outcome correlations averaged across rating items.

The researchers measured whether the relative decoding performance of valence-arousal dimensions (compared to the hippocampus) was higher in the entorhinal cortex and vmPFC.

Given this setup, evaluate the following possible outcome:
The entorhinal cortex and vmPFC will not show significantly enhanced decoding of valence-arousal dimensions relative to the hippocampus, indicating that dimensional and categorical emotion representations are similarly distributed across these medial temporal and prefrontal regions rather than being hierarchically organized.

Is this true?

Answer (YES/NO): NO